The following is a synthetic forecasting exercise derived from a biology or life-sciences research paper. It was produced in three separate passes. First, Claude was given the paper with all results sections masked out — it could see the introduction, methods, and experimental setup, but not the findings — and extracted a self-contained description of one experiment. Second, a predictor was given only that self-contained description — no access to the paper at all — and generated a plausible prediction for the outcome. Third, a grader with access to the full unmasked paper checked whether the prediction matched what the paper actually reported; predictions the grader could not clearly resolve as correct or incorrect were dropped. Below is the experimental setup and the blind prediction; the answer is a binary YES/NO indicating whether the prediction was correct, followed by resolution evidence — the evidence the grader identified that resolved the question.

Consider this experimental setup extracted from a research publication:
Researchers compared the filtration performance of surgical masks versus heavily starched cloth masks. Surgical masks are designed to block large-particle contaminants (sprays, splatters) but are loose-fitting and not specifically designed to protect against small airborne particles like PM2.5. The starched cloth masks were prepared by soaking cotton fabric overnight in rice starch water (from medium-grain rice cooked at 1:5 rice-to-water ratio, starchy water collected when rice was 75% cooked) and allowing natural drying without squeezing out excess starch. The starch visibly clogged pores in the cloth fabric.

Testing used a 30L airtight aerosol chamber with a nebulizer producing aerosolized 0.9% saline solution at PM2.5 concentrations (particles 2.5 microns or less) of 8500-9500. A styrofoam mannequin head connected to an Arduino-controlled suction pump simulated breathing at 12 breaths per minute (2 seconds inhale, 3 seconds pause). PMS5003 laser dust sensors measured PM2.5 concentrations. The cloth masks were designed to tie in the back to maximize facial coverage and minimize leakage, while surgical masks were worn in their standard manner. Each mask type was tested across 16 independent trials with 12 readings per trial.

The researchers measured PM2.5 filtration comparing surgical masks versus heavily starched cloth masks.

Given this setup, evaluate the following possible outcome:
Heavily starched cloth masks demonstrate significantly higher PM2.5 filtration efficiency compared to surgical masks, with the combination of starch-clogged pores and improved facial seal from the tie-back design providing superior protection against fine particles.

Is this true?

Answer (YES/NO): NO